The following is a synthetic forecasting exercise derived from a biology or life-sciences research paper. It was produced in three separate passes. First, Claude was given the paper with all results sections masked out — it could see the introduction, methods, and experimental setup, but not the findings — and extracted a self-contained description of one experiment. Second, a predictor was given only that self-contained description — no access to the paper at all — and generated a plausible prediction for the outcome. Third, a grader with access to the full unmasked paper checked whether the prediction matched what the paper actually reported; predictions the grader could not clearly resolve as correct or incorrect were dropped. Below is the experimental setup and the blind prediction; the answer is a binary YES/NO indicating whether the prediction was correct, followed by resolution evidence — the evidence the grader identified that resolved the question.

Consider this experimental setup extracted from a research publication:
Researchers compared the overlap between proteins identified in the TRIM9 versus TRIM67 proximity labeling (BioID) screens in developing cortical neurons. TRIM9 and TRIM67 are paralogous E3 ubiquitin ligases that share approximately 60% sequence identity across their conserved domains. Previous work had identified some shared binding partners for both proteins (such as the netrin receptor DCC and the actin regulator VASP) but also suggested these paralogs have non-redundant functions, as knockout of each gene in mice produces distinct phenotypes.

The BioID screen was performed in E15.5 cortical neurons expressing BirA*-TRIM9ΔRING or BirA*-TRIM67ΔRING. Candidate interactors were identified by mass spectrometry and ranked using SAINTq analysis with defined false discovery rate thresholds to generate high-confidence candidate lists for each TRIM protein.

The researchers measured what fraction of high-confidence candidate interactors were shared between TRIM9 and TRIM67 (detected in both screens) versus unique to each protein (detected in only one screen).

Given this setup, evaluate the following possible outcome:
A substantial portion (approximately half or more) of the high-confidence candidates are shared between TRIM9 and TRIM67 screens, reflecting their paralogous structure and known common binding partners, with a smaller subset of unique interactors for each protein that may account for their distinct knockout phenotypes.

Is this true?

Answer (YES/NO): YES